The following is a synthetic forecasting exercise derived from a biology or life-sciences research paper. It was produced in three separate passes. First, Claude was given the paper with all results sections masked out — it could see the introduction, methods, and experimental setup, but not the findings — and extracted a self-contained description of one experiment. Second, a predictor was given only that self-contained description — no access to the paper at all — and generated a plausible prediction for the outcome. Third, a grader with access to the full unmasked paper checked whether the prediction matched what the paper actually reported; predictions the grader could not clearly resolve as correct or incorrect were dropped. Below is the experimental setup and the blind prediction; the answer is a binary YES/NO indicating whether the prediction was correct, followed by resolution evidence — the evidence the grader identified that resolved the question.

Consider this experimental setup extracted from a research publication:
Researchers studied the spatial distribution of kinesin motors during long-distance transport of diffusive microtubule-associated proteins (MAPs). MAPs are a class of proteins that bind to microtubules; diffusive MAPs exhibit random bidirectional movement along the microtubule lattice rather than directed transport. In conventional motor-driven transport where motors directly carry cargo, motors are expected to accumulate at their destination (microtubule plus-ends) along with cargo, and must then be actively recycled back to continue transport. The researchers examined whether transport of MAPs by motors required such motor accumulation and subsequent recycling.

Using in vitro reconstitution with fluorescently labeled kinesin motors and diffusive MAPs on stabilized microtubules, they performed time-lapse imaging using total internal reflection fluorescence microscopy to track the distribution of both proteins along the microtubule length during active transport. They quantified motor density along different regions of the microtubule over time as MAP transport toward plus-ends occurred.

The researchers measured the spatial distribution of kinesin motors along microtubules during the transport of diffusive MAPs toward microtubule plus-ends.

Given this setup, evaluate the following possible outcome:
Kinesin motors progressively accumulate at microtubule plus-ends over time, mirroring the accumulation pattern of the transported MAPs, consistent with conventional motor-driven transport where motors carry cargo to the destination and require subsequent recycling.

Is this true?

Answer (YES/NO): NO